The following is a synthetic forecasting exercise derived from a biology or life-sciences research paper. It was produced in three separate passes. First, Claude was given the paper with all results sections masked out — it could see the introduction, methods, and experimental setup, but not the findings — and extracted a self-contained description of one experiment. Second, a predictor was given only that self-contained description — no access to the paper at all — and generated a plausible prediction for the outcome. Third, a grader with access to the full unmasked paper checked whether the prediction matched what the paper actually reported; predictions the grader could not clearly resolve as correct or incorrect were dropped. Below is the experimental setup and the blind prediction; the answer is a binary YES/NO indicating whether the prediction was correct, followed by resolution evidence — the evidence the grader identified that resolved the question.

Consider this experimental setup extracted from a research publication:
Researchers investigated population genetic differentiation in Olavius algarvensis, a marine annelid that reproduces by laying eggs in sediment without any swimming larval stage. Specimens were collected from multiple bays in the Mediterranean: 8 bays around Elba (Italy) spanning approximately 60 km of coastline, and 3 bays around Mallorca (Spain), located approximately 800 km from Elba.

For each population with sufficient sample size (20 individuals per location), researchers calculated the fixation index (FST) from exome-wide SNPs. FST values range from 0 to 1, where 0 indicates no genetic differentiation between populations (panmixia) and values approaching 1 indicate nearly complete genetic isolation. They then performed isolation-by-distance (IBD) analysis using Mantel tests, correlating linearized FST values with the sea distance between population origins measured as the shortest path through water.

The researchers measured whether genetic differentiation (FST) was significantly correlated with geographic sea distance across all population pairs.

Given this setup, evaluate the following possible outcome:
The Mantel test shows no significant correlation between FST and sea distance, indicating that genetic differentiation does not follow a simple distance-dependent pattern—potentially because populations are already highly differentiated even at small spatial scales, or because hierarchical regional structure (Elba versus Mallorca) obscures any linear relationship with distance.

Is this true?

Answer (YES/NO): NO